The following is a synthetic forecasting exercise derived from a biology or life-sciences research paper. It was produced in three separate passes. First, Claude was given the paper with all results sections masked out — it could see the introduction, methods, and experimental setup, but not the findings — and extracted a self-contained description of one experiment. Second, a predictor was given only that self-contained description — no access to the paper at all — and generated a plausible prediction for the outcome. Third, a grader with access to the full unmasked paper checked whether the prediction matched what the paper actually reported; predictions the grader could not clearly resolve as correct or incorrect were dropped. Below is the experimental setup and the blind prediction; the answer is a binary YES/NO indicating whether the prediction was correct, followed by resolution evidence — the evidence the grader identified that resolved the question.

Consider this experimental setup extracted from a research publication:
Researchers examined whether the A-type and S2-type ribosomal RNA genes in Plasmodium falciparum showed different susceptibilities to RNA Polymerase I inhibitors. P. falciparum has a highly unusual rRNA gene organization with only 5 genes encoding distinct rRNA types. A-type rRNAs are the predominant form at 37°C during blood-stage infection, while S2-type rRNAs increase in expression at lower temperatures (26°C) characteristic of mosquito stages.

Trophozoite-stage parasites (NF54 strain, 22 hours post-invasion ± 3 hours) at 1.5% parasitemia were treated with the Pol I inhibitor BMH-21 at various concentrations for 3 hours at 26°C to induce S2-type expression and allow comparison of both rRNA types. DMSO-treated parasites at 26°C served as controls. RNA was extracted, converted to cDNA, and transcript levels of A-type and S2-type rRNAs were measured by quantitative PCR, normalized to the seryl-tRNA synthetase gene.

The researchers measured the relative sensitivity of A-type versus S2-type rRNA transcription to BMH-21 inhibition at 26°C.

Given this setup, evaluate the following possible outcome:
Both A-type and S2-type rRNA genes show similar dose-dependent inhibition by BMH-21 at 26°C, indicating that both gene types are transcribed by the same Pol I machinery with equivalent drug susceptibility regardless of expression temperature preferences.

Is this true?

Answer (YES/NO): NO